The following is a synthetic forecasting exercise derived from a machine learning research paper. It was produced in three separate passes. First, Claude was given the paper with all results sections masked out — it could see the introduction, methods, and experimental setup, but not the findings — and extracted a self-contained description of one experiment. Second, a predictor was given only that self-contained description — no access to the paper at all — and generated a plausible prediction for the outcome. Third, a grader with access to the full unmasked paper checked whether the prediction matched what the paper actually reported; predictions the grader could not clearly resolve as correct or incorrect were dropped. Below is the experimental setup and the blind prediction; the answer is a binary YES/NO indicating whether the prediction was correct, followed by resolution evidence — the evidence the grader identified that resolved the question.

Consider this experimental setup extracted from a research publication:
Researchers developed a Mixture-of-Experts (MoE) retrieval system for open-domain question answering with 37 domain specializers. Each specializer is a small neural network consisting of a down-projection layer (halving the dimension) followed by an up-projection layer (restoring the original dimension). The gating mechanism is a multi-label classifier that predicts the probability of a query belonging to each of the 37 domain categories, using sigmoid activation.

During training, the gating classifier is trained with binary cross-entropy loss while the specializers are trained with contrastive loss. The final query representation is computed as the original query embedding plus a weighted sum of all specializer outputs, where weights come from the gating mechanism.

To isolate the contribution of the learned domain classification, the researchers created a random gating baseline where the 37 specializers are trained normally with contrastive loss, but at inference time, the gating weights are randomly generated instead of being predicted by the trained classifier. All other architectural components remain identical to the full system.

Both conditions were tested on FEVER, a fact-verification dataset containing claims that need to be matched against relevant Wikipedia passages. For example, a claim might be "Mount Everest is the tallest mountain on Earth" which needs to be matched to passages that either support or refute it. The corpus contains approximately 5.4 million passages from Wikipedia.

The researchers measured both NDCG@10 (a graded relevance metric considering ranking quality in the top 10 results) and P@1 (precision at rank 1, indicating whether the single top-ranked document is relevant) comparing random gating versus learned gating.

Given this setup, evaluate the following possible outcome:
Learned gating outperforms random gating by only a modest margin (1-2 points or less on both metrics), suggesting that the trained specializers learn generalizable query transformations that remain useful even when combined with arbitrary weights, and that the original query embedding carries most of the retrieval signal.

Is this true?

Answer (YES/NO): NO